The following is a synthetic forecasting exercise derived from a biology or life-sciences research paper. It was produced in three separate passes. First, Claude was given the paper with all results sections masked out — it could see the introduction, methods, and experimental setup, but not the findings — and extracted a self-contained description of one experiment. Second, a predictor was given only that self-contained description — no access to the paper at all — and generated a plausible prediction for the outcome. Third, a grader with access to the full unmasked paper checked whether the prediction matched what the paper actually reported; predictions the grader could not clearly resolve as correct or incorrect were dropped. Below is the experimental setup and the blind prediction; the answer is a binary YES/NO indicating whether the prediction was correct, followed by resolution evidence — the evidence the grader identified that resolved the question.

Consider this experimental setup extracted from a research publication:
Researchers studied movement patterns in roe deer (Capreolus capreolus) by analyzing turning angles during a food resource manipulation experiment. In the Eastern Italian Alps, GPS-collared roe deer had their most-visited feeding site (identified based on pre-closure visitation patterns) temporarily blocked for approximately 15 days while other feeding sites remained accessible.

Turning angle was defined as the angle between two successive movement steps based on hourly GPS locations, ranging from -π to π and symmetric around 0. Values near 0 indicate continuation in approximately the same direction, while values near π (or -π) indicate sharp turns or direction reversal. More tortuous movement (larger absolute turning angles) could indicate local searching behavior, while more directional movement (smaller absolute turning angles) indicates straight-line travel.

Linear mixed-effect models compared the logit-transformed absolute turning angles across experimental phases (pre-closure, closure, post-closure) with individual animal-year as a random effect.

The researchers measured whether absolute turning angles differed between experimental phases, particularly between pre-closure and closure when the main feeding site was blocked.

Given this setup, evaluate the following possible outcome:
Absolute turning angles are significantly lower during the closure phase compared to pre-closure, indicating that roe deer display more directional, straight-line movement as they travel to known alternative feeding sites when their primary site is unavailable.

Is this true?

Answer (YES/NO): NO